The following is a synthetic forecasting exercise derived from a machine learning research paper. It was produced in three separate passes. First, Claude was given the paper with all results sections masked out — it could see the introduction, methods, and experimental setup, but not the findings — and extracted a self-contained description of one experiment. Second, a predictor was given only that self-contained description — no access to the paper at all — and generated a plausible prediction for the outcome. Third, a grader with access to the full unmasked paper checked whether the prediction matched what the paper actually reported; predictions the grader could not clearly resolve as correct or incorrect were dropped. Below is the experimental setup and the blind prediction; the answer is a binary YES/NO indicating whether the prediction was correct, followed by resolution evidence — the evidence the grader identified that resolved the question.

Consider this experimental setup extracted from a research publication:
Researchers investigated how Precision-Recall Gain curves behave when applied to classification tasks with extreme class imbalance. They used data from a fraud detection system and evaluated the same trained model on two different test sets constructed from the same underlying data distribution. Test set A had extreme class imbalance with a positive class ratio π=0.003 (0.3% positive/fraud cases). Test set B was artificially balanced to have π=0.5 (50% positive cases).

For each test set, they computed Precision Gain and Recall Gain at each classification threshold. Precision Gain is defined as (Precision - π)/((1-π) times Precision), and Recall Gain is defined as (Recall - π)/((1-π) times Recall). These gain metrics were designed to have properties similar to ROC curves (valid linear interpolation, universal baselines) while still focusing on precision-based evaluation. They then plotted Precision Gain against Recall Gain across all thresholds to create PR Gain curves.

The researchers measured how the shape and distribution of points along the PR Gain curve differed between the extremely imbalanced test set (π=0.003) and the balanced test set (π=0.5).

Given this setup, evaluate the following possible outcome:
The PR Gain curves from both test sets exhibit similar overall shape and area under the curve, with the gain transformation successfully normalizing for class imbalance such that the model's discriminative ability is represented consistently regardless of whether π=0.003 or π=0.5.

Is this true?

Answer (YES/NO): NO